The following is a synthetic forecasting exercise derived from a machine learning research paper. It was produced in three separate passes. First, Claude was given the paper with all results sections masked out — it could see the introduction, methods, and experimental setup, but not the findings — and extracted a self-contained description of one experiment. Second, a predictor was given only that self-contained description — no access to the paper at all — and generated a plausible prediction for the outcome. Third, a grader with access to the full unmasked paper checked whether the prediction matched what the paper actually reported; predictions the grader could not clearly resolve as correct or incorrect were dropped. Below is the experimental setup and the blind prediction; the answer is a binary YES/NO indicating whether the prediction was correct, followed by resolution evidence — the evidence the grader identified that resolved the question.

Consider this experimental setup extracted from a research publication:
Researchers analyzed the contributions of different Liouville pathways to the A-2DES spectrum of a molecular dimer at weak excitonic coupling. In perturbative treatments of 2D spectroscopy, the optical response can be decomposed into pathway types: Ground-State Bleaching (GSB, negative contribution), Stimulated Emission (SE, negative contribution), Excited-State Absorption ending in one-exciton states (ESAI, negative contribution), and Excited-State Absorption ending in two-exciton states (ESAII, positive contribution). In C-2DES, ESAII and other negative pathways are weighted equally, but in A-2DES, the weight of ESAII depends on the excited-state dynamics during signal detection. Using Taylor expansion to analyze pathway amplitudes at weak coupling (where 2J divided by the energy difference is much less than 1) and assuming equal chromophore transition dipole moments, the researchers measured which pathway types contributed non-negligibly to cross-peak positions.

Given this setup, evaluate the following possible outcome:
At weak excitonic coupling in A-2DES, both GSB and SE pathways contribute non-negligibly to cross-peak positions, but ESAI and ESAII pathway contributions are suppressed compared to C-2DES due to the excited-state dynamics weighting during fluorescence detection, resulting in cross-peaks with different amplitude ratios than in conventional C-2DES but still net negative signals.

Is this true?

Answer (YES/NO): NO